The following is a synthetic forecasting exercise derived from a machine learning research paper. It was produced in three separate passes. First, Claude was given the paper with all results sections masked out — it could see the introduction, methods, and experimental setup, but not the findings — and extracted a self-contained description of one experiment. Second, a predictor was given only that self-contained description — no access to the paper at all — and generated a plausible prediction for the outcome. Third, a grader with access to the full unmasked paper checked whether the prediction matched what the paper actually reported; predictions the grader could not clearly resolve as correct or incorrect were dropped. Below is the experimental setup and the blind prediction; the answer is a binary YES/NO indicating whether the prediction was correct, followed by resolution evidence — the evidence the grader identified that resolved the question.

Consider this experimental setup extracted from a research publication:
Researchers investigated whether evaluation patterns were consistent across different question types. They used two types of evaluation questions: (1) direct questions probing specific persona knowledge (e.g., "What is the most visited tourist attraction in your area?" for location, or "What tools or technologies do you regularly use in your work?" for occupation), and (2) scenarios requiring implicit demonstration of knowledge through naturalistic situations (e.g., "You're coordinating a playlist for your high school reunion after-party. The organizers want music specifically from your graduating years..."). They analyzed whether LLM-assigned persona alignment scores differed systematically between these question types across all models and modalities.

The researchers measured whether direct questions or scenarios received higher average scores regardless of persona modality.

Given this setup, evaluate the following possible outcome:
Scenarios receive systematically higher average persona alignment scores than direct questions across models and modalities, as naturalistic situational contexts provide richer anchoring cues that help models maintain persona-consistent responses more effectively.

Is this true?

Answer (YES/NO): NO